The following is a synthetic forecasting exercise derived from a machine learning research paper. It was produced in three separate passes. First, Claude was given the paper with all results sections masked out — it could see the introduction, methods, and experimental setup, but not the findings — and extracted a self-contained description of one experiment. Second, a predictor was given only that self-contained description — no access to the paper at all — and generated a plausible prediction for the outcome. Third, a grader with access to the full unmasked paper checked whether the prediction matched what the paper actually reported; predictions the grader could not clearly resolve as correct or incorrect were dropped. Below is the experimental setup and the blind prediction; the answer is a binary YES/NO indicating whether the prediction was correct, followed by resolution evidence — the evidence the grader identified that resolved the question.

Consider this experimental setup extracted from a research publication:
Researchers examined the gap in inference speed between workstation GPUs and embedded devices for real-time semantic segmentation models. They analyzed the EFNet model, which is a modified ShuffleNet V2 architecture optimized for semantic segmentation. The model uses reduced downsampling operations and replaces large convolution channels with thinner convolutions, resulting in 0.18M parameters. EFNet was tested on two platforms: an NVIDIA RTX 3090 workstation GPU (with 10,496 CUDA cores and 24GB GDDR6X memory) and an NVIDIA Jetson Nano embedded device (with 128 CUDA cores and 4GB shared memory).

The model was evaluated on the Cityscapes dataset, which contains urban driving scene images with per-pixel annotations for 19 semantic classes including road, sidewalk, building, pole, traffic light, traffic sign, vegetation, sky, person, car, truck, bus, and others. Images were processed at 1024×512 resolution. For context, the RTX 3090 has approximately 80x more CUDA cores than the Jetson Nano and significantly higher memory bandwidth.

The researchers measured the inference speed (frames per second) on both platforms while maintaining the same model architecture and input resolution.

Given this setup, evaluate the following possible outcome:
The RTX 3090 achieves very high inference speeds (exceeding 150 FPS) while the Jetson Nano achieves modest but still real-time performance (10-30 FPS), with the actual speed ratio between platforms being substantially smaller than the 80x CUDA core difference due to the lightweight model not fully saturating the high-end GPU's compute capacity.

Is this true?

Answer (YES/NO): NO